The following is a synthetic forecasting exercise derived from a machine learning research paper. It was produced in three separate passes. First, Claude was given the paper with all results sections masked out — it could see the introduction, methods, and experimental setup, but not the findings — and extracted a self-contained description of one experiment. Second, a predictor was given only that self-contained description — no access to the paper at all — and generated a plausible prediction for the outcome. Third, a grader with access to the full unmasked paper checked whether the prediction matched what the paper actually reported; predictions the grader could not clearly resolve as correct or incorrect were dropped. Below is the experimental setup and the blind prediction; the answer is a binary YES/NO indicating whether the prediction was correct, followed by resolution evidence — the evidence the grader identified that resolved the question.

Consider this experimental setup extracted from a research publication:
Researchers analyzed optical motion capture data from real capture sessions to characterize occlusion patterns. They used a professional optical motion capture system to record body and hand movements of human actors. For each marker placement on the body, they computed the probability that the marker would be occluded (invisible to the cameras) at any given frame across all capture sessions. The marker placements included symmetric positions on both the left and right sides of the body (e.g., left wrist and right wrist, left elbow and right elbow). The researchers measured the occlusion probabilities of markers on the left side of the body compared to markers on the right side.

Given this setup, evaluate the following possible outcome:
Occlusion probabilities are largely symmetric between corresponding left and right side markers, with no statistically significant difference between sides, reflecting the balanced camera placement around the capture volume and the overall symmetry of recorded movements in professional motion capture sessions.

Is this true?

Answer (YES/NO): NO